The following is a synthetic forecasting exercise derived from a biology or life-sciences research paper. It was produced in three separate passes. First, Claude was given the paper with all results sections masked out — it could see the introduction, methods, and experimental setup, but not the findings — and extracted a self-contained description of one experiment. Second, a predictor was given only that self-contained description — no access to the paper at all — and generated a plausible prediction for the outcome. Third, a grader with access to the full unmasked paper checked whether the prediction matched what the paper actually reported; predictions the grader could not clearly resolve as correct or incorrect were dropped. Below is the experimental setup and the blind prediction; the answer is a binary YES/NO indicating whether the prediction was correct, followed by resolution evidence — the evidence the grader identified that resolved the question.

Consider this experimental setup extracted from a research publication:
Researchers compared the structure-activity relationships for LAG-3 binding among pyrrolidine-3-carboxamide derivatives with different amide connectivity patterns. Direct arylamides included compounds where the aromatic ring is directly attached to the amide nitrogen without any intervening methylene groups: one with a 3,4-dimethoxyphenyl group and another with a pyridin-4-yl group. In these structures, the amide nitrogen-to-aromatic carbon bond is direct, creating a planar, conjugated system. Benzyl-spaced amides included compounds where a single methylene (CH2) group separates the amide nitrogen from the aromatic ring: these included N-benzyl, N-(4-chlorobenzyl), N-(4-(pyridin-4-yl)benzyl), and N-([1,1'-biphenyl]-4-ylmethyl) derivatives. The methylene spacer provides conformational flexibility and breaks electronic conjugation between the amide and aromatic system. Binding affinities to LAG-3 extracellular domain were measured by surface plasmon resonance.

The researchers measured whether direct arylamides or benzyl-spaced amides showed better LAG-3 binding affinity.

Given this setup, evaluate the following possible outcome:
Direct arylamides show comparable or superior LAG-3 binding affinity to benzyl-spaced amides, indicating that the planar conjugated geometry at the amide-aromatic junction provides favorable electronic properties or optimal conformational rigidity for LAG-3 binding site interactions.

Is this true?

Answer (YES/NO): NO